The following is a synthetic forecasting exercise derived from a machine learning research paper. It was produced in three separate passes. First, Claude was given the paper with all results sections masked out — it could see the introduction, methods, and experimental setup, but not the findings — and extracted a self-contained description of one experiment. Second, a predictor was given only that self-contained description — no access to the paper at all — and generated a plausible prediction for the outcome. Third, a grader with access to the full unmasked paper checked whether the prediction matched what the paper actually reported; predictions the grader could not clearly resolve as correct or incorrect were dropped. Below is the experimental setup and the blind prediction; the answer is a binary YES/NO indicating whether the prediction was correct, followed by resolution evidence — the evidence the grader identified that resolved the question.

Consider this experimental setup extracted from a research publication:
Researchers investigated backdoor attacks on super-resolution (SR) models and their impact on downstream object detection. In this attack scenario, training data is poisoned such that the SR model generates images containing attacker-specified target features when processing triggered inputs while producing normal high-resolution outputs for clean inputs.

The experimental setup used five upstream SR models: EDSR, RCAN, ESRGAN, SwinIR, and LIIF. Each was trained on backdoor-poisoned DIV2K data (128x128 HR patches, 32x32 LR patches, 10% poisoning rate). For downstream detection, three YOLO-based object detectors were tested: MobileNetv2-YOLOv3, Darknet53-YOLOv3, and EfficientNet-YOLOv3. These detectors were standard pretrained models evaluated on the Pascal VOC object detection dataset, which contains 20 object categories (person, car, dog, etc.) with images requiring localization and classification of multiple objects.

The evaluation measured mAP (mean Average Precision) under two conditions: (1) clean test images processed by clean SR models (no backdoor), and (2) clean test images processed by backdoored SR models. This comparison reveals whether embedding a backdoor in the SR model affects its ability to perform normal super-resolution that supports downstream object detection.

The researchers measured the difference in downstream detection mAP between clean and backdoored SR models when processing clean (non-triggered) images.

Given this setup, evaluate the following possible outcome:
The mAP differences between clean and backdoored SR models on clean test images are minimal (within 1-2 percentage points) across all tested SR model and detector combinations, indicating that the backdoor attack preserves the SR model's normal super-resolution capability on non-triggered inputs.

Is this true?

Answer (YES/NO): NO